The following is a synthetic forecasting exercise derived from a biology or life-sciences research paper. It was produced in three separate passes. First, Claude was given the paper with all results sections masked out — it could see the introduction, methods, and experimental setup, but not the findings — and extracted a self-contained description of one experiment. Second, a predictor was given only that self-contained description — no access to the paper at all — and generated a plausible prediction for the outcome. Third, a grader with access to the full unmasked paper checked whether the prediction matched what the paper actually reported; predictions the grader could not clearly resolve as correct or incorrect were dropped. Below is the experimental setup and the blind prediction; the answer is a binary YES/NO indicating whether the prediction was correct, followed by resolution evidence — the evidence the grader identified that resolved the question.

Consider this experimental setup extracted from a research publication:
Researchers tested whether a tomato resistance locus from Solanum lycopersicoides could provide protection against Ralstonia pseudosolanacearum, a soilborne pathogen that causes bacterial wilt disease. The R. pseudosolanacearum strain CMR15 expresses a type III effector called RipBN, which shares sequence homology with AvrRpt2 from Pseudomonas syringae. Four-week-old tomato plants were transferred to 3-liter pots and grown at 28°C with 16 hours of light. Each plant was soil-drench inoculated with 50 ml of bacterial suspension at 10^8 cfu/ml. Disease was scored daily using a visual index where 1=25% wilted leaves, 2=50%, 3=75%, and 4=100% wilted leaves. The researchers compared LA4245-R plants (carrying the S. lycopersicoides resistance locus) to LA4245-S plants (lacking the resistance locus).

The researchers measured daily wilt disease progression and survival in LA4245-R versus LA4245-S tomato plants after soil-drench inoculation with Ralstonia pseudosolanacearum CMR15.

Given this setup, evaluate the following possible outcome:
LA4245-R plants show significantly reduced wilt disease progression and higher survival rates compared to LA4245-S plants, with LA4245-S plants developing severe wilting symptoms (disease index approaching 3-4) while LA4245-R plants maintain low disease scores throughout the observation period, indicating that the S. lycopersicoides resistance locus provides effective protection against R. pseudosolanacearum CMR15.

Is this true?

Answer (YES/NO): YES